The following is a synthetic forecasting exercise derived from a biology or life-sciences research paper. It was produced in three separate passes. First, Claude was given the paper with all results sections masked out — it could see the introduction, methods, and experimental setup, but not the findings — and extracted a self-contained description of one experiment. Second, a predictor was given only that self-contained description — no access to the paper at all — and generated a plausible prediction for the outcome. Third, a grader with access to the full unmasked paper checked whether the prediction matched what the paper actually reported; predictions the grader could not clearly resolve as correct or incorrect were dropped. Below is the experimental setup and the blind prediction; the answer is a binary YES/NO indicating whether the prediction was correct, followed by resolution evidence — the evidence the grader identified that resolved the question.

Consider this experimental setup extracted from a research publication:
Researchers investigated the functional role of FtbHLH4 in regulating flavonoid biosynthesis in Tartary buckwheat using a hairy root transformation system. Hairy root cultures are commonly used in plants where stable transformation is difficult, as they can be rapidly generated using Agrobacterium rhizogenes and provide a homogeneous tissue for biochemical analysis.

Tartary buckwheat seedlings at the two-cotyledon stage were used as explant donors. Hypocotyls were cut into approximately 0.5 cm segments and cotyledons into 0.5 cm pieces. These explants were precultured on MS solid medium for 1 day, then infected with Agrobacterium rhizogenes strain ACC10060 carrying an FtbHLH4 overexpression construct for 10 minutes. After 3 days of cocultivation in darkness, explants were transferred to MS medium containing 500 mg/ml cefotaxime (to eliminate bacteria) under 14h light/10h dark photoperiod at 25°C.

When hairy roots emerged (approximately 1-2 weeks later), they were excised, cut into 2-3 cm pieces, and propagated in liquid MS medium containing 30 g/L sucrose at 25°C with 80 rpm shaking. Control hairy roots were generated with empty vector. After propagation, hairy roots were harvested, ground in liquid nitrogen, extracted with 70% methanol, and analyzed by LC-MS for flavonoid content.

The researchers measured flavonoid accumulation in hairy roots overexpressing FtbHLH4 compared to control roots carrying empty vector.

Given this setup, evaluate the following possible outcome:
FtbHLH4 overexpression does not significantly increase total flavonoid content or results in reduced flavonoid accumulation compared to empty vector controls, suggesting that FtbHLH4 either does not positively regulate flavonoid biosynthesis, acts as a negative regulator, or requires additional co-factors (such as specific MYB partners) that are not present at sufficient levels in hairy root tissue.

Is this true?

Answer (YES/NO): NO